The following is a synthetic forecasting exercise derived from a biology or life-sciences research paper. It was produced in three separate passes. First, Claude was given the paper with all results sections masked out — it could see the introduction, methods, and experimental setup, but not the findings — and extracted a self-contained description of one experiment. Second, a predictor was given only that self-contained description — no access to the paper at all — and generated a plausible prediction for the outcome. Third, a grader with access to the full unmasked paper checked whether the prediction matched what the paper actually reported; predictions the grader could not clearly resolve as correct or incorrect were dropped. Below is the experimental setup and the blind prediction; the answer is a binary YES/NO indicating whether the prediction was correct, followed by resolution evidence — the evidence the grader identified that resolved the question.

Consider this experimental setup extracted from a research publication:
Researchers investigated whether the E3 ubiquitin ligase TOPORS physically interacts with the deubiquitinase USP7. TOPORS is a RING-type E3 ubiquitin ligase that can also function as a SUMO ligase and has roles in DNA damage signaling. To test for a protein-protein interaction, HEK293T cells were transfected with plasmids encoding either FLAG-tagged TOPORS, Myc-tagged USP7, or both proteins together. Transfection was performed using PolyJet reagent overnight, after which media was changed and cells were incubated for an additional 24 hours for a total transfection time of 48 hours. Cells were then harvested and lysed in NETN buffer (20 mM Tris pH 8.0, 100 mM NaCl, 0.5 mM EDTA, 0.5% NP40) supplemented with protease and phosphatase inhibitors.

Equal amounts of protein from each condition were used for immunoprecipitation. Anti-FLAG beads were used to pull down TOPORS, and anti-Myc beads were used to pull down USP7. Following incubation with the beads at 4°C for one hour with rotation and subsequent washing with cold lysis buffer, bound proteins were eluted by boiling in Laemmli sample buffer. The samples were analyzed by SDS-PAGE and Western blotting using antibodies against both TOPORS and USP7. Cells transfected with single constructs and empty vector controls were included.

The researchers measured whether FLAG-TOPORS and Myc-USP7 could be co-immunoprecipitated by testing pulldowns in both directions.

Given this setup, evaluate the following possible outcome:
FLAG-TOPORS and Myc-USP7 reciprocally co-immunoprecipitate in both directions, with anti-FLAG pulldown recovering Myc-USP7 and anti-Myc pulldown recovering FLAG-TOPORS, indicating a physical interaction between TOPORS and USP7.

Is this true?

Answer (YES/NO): YES